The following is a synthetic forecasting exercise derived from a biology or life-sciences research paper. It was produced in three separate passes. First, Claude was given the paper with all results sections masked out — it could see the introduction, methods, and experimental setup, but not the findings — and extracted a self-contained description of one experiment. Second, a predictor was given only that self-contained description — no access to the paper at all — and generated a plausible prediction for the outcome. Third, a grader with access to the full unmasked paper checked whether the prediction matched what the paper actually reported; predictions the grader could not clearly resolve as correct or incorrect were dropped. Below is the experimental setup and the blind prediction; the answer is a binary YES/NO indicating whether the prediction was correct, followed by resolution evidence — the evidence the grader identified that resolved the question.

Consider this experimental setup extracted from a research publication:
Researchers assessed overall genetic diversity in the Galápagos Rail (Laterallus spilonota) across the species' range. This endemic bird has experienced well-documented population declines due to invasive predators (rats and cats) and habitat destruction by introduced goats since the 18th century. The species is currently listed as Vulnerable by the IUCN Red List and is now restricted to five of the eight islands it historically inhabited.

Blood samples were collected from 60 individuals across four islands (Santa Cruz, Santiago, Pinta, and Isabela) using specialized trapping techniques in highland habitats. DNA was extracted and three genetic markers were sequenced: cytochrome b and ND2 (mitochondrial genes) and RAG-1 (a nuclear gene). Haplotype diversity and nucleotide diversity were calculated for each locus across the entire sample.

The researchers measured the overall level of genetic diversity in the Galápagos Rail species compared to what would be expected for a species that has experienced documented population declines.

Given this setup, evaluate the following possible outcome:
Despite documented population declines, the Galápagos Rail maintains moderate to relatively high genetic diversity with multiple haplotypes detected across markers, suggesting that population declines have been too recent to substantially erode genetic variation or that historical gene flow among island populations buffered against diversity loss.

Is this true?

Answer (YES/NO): NO